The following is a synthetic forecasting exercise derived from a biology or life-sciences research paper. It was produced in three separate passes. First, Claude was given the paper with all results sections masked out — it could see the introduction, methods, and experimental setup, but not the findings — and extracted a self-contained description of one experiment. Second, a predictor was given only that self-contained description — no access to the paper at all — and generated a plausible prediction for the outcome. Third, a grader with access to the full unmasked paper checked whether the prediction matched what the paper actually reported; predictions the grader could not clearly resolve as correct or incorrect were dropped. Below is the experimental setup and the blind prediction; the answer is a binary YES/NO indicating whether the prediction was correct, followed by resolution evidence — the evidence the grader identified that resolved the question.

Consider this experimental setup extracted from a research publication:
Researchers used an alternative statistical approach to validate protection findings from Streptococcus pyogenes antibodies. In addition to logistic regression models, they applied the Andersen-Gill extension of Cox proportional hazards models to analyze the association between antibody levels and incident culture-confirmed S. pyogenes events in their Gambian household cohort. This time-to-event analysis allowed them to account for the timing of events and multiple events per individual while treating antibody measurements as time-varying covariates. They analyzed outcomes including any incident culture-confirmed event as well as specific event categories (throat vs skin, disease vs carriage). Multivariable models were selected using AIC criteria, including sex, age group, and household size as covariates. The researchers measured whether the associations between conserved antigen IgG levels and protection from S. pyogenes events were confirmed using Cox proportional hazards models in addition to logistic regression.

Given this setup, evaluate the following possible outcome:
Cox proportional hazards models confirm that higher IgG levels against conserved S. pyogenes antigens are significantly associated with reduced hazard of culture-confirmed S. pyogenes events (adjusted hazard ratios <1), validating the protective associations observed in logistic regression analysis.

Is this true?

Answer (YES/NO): YES